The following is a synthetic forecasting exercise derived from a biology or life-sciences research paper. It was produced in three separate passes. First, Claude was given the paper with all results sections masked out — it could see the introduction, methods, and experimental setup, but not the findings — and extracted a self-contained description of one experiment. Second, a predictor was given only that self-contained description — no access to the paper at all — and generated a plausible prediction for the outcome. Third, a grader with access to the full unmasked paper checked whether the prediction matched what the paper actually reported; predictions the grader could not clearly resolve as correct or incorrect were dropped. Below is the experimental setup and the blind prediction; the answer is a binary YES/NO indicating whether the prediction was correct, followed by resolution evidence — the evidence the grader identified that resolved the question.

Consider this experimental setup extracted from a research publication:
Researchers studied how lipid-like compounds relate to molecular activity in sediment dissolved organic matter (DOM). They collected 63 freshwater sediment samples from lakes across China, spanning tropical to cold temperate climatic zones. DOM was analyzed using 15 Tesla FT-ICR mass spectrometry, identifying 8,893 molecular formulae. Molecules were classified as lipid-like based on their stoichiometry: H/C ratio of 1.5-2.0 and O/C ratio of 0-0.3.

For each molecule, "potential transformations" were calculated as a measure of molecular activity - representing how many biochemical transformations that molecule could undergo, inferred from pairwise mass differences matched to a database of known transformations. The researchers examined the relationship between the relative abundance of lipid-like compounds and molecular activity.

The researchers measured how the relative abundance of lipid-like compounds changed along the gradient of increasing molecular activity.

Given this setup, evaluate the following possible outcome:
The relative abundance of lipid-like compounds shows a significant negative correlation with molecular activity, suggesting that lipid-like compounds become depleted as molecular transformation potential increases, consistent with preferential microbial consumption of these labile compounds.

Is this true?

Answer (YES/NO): NO